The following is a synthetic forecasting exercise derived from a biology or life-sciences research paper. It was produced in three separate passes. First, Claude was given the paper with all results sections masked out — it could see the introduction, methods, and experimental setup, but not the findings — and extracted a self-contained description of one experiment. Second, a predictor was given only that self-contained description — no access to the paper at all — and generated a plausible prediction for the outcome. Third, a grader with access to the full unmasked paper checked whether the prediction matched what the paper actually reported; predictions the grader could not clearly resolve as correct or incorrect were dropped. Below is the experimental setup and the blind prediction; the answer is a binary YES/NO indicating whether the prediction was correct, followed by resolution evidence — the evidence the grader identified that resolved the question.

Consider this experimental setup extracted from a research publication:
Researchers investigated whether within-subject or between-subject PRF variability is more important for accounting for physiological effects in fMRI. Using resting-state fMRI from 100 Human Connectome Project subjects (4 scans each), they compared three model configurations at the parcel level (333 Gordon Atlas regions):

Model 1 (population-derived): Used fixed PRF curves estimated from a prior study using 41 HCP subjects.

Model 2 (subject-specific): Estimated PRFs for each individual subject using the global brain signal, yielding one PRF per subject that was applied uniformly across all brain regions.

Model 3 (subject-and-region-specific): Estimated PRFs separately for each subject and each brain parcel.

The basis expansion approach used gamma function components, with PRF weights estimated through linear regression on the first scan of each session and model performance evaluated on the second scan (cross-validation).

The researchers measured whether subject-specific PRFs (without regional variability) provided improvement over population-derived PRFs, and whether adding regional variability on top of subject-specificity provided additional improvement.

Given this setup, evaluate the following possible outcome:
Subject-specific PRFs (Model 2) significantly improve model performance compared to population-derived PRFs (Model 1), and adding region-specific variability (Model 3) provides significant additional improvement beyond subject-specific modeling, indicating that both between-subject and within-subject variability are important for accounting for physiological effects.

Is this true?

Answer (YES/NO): YES